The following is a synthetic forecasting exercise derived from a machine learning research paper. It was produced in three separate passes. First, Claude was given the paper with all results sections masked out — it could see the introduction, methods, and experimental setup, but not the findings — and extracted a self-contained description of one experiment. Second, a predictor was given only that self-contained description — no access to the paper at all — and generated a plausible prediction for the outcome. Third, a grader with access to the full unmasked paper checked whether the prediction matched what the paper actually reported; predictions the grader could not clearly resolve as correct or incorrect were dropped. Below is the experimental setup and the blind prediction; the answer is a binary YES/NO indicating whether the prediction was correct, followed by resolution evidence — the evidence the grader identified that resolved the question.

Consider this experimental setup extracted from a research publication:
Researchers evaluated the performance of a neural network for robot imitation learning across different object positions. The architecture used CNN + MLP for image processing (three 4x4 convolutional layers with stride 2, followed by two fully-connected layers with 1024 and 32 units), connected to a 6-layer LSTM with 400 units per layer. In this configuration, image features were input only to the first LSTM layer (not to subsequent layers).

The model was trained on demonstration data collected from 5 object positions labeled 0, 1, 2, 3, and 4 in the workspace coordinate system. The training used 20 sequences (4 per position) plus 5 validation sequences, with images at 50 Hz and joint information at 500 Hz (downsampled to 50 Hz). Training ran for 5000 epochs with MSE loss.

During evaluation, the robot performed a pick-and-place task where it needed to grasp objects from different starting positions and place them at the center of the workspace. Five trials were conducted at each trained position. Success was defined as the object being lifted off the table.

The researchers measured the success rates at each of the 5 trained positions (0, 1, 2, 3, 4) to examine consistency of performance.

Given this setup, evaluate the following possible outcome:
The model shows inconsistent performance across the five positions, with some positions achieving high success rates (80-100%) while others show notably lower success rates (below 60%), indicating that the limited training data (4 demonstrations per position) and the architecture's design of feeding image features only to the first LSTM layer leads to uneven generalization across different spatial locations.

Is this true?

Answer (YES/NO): YES